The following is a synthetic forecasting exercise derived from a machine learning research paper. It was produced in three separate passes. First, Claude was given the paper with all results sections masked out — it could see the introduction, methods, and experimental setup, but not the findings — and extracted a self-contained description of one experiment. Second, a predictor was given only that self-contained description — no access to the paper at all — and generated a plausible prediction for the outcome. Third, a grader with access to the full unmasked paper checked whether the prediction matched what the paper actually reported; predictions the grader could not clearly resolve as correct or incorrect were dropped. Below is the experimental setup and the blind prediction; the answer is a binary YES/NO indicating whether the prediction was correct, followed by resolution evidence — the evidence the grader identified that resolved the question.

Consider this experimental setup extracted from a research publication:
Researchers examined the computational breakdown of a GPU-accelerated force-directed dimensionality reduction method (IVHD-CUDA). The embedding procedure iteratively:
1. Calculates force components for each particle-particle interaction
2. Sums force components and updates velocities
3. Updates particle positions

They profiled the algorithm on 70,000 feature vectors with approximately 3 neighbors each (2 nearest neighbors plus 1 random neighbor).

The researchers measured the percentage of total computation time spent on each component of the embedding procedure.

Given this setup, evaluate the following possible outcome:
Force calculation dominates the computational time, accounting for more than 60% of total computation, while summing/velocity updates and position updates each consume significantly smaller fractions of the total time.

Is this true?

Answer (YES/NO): YES